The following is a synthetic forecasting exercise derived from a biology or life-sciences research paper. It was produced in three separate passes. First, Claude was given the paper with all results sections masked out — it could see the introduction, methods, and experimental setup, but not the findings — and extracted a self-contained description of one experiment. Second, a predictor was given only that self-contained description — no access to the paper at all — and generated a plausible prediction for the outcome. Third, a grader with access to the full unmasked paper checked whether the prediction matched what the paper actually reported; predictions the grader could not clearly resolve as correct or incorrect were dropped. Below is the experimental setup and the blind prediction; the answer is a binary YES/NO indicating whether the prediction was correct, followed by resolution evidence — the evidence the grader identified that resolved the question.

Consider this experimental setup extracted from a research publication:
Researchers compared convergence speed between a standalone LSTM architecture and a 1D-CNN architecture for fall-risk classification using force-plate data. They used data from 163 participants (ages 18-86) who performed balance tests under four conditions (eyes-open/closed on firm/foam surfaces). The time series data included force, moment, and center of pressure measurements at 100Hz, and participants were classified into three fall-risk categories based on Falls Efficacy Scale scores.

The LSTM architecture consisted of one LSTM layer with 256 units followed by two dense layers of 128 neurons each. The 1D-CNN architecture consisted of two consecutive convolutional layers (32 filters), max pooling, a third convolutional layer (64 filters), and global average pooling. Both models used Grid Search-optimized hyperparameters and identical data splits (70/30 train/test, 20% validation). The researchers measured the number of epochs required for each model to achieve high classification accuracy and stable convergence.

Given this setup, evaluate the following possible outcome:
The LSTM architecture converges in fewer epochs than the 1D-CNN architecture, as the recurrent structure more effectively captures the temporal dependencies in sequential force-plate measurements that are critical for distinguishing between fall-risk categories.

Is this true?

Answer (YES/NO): YES